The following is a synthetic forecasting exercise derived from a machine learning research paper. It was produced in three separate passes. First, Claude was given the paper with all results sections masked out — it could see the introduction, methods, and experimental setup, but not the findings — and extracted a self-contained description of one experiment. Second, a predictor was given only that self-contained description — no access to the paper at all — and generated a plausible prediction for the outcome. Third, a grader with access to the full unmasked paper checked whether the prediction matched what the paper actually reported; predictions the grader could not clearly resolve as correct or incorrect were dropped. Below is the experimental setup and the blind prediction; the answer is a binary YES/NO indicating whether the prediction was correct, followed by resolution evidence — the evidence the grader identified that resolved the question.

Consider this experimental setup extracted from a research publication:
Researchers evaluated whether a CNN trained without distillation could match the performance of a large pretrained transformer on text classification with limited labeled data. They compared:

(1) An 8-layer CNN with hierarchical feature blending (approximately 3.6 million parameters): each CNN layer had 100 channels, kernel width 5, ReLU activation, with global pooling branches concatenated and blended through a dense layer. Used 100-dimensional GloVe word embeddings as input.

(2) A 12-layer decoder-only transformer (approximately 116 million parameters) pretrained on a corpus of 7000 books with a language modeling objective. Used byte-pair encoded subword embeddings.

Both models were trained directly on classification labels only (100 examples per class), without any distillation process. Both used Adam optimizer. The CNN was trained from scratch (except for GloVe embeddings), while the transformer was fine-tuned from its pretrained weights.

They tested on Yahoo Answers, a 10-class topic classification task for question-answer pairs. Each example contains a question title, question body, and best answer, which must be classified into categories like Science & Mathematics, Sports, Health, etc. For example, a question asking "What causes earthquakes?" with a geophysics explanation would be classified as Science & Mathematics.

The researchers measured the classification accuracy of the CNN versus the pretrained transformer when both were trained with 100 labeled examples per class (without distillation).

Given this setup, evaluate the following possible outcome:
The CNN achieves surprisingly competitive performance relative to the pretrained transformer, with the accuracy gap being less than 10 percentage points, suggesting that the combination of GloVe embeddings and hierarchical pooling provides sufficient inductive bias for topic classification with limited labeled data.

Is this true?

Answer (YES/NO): NO